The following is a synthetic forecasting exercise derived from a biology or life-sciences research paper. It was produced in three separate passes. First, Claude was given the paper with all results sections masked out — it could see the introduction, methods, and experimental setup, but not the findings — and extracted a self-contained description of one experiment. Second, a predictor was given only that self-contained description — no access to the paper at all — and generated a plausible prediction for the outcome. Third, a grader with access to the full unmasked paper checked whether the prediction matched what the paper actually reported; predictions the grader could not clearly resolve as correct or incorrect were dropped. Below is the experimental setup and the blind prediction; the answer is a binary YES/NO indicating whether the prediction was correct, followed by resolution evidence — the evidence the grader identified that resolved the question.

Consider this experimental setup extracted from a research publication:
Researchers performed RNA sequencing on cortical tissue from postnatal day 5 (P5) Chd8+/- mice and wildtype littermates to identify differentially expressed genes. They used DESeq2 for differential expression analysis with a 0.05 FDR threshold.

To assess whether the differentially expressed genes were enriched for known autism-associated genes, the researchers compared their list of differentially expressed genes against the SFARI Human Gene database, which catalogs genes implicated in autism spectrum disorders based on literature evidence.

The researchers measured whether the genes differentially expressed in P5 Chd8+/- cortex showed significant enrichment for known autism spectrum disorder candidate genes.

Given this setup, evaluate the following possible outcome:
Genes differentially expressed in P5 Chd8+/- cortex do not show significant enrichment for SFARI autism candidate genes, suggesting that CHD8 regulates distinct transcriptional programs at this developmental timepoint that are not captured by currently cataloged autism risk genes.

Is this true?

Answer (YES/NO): NO